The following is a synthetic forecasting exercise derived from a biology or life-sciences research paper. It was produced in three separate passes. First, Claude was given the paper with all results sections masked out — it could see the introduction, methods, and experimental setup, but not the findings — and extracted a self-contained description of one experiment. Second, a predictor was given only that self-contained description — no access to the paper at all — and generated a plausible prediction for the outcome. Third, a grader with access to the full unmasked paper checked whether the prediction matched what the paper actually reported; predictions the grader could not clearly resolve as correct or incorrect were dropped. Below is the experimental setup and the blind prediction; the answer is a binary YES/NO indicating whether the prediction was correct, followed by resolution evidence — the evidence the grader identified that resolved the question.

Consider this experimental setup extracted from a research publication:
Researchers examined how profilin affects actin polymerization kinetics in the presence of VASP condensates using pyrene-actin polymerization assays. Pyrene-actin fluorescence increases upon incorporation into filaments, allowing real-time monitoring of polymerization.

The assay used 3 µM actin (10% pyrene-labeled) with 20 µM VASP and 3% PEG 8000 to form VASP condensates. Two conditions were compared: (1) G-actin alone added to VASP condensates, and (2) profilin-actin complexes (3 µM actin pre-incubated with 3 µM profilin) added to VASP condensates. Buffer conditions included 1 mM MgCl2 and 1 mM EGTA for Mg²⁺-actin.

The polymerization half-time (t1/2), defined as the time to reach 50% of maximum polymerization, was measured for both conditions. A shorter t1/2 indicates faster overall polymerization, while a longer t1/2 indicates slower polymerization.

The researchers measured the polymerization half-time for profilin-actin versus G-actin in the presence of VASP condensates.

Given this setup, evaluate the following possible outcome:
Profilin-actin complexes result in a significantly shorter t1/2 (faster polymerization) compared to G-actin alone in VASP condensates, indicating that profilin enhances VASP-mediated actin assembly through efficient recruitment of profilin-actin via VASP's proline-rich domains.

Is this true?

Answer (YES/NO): NO